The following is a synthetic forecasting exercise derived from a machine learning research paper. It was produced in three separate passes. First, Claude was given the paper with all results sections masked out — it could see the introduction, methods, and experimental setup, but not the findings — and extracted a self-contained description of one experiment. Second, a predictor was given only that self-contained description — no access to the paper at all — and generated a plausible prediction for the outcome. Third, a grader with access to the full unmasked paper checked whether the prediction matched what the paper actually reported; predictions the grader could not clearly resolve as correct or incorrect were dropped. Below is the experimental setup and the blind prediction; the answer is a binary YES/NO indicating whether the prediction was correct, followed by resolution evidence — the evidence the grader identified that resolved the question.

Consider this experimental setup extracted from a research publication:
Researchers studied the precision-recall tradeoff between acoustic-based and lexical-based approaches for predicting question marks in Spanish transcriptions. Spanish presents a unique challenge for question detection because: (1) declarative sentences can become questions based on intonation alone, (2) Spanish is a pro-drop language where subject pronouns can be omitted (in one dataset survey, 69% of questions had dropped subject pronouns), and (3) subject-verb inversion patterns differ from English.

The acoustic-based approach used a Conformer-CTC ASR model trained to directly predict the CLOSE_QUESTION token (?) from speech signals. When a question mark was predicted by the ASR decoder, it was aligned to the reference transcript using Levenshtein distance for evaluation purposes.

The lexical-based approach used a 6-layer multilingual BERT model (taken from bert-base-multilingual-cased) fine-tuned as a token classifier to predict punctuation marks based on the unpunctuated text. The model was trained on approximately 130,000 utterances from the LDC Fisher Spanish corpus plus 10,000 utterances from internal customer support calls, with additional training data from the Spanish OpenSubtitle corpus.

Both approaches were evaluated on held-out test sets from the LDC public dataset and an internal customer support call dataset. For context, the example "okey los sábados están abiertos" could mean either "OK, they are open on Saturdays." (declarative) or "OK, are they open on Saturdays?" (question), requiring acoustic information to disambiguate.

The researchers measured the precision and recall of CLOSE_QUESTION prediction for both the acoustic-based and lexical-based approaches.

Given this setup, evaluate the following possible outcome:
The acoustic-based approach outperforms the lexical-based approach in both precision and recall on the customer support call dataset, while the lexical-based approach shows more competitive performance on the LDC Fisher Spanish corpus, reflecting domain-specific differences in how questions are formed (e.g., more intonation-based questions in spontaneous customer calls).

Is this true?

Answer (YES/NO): NO